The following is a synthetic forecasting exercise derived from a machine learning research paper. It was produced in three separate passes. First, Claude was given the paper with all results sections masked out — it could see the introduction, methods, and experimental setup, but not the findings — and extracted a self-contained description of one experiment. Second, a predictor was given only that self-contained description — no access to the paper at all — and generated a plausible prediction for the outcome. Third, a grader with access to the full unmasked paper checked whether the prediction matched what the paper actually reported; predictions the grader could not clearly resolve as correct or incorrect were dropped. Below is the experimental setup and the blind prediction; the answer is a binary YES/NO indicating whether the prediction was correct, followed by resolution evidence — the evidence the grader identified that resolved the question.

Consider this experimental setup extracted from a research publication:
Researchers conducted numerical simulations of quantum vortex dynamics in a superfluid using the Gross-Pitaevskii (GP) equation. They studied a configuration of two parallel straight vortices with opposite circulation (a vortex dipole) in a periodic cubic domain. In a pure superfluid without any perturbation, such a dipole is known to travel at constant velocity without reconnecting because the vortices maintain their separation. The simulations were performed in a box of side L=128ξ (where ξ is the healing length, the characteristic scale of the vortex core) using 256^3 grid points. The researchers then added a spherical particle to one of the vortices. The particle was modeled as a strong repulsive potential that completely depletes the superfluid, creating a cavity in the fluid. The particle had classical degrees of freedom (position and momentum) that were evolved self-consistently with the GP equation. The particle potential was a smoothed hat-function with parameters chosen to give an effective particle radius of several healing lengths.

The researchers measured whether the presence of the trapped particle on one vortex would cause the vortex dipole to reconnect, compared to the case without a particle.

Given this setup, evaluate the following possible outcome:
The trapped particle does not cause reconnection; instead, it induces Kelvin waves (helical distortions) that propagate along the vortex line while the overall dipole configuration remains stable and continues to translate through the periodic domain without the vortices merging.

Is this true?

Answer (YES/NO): NO